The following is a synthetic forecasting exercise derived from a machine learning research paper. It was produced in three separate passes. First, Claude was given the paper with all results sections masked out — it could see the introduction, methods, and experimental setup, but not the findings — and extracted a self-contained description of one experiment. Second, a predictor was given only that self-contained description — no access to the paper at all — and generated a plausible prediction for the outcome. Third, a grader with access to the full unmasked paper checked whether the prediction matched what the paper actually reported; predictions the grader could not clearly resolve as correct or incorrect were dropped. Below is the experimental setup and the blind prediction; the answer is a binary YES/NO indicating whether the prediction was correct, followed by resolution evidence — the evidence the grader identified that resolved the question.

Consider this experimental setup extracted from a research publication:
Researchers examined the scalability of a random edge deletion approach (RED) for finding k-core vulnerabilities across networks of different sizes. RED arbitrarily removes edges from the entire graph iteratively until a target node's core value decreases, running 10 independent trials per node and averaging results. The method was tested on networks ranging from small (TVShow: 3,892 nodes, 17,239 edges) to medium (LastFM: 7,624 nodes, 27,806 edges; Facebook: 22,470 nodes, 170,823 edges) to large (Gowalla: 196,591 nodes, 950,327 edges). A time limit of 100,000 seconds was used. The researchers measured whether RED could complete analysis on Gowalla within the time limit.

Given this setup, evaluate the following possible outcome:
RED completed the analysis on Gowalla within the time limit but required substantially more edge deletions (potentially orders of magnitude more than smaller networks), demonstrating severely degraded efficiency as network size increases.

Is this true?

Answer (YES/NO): NO